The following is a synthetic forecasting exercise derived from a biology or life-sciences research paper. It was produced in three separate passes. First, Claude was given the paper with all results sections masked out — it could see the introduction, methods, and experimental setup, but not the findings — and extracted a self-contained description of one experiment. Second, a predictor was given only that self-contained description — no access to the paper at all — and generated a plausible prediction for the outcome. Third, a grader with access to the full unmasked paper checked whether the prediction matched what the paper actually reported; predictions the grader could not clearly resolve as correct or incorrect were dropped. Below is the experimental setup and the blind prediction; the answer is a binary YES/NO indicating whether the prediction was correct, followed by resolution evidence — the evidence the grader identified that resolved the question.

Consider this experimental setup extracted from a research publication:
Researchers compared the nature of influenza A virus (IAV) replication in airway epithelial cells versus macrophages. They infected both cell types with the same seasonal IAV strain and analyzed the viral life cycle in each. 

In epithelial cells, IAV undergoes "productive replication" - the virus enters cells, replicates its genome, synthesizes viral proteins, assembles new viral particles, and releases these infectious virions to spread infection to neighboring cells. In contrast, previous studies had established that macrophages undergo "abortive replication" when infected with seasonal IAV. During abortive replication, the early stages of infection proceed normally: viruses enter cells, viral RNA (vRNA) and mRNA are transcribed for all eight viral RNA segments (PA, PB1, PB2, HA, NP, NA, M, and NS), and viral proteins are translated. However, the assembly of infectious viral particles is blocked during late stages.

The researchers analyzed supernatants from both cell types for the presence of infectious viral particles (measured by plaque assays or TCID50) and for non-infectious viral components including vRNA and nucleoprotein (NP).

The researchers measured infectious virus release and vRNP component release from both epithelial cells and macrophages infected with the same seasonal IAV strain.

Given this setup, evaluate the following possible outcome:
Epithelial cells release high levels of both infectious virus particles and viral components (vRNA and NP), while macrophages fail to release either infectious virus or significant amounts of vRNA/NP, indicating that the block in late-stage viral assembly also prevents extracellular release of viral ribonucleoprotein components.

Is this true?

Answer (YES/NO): NO